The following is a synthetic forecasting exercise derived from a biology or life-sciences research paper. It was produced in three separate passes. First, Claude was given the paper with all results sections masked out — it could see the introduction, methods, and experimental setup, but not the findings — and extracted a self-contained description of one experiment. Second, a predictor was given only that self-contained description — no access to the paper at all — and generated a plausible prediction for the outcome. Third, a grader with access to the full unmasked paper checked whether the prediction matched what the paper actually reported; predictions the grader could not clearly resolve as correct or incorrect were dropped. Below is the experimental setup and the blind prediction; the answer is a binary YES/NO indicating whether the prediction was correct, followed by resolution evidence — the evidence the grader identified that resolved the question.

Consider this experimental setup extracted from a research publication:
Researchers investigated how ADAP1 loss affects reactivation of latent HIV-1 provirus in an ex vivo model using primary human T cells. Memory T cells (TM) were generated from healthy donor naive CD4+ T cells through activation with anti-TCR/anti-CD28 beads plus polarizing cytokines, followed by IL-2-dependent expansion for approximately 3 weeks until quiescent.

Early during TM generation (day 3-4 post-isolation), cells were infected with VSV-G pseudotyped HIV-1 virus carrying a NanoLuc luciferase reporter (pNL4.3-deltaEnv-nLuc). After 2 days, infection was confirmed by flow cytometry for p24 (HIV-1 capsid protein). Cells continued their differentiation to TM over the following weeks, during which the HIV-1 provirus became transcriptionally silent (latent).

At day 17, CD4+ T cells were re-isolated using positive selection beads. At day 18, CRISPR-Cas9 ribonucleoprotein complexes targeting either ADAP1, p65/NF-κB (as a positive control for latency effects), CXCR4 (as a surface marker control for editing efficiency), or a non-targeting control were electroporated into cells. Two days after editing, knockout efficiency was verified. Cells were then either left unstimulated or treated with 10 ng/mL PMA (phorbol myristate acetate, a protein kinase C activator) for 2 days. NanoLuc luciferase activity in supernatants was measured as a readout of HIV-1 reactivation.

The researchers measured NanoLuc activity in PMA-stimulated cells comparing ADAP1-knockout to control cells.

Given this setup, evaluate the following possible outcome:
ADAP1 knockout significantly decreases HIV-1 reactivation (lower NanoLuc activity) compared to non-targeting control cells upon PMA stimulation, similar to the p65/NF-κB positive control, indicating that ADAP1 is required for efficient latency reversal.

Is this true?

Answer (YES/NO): YES